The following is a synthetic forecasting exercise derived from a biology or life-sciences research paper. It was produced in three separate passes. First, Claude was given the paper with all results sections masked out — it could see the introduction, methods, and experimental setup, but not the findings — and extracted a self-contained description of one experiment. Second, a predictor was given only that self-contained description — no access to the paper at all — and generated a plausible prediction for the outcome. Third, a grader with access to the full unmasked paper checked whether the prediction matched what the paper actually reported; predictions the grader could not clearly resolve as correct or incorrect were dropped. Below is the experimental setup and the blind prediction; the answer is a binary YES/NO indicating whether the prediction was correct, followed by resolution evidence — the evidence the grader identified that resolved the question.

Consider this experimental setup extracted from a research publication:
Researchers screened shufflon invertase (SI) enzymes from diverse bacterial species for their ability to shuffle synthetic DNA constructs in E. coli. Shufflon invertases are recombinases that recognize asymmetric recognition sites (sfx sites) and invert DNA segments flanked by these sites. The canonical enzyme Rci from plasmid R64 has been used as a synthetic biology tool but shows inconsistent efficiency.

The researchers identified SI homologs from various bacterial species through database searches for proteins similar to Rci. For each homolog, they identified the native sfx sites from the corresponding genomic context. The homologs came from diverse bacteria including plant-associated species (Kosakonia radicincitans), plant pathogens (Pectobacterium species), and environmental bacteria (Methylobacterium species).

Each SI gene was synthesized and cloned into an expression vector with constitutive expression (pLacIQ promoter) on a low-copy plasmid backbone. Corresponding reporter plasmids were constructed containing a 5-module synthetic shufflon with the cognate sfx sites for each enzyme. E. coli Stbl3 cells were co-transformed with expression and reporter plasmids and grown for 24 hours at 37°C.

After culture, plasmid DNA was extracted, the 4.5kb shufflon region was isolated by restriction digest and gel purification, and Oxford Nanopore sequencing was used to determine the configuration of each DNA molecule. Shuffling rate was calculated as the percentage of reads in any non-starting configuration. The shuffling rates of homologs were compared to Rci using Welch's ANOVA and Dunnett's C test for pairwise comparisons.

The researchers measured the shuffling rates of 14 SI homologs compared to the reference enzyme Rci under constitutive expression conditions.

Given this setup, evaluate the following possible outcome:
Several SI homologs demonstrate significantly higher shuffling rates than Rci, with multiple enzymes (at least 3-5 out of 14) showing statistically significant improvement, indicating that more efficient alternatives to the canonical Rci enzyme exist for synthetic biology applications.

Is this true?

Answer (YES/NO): NO